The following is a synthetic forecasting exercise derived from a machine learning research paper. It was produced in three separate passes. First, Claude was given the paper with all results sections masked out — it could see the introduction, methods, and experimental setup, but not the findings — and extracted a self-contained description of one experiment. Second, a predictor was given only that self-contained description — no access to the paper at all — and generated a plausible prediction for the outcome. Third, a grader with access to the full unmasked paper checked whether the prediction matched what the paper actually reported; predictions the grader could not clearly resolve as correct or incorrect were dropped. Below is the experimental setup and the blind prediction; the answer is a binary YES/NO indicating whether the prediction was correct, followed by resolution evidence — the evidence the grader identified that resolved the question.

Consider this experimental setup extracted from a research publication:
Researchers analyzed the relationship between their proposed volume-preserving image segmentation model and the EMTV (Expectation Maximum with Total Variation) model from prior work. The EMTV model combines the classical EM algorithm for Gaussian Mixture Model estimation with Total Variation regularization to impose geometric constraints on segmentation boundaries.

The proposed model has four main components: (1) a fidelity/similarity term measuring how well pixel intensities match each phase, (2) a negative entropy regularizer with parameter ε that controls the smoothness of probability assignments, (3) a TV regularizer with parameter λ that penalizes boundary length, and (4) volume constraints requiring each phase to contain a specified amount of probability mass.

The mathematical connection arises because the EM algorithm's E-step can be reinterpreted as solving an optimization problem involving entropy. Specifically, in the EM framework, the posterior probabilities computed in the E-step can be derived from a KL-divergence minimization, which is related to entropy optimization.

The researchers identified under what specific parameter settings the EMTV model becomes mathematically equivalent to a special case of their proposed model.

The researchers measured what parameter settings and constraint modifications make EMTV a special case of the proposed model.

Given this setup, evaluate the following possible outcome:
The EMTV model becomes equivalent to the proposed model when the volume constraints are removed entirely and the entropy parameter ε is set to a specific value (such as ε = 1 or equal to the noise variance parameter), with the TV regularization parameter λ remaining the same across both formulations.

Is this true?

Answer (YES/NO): YES